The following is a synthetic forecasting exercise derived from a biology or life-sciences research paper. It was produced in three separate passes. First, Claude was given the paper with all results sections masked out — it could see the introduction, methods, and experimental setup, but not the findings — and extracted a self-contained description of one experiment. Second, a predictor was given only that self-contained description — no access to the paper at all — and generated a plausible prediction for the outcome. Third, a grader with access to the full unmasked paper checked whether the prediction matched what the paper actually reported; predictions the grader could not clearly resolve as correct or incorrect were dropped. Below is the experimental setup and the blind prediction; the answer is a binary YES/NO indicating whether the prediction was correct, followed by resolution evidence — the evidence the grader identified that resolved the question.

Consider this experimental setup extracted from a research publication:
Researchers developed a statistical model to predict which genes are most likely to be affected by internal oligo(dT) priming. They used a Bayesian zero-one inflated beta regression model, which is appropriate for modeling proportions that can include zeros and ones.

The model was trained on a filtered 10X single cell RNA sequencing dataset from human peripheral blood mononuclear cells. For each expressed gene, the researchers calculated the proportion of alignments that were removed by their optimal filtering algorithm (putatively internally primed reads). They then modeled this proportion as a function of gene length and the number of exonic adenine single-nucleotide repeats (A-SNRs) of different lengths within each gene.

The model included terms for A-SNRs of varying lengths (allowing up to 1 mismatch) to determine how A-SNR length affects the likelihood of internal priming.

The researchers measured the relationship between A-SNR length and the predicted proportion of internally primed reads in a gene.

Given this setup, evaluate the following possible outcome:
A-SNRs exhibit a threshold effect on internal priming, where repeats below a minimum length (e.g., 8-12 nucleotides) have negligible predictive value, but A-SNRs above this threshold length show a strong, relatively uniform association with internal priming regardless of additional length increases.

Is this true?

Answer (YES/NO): NO